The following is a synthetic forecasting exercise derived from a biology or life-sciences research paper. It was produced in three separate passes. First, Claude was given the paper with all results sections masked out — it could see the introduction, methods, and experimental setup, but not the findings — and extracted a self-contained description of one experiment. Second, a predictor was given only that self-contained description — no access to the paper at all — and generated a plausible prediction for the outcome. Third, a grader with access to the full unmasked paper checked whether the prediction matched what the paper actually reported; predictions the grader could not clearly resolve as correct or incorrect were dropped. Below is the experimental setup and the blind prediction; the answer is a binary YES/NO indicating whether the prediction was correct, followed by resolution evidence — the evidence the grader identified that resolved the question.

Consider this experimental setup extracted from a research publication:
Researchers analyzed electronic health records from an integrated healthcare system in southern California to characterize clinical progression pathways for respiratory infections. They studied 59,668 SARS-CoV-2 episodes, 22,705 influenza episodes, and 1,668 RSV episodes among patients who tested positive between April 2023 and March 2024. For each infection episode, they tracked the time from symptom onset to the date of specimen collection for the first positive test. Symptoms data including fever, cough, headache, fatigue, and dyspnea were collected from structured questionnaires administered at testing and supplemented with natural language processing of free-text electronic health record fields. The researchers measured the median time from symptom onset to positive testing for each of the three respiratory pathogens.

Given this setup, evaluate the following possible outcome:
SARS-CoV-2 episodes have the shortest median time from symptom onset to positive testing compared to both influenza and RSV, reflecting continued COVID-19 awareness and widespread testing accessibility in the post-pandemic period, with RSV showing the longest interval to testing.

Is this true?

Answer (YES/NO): YES